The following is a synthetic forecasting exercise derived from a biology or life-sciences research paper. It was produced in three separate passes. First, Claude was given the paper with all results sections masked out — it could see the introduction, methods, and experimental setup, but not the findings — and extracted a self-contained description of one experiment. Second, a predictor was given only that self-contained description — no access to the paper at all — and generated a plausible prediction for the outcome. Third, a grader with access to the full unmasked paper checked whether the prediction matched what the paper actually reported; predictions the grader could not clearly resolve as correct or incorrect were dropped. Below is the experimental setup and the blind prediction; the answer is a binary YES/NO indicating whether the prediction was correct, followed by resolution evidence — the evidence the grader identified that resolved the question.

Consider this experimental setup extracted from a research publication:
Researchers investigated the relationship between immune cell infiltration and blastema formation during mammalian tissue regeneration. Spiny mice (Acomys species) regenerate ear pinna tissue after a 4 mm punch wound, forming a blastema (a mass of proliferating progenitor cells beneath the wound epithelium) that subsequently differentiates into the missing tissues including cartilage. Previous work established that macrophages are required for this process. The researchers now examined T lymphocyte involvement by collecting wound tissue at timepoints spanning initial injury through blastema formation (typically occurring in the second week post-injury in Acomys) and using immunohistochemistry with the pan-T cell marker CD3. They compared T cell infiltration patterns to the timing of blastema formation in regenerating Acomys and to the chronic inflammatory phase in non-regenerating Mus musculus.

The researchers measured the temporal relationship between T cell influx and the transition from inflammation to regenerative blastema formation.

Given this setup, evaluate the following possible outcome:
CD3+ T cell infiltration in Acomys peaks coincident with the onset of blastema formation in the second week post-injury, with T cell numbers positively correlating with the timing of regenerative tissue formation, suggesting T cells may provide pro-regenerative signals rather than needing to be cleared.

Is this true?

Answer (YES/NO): NO